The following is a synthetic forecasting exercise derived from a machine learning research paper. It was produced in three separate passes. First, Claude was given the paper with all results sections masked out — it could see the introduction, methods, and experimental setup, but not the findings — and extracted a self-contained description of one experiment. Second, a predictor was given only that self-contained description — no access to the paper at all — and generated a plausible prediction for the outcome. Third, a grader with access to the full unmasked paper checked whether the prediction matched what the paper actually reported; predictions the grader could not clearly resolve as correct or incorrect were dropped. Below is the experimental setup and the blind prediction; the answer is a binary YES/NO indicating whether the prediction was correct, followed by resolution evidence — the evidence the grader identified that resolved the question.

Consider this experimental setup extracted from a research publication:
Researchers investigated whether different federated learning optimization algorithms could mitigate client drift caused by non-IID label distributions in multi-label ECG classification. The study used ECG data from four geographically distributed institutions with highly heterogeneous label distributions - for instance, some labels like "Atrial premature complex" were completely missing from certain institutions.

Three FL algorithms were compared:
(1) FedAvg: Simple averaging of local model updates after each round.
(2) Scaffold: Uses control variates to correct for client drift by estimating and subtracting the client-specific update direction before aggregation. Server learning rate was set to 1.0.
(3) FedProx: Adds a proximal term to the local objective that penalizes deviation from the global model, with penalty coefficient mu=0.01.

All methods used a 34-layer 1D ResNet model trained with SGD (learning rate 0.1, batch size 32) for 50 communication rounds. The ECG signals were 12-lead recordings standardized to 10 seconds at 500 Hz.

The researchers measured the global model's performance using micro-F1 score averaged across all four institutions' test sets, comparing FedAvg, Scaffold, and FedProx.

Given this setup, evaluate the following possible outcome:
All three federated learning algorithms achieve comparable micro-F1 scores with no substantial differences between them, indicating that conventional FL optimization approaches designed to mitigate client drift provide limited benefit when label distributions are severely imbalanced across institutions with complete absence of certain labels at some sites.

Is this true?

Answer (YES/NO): NO